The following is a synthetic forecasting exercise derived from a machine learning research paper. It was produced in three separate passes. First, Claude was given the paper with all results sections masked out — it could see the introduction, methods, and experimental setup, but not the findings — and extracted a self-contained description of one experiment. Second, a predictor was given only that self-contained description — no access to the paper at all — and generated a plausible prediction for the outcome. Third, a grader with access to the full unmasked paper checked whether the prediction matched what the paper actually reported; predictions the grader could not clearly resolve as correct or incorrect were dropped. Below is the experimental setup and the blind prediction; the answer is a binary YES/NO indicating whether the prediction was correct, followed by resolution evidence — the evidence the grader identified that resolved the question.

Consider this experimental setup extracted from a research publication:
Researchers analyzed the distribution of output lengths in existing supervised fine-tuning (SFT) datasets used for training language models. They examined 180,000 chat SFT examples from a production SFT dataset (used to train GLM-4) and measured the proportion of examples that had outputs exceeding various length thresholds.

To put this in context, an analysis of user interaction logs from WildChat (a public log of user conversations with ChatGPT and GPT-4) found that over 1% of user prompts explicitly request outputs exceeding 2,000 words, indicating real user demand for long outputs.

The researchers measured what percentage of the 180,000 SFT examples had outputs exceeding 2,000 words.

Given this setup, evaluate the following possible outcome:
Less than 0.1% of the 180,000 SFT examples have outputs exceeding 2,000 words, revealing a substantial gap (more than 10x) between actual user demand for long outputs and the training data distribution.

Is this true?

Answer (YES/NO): NO